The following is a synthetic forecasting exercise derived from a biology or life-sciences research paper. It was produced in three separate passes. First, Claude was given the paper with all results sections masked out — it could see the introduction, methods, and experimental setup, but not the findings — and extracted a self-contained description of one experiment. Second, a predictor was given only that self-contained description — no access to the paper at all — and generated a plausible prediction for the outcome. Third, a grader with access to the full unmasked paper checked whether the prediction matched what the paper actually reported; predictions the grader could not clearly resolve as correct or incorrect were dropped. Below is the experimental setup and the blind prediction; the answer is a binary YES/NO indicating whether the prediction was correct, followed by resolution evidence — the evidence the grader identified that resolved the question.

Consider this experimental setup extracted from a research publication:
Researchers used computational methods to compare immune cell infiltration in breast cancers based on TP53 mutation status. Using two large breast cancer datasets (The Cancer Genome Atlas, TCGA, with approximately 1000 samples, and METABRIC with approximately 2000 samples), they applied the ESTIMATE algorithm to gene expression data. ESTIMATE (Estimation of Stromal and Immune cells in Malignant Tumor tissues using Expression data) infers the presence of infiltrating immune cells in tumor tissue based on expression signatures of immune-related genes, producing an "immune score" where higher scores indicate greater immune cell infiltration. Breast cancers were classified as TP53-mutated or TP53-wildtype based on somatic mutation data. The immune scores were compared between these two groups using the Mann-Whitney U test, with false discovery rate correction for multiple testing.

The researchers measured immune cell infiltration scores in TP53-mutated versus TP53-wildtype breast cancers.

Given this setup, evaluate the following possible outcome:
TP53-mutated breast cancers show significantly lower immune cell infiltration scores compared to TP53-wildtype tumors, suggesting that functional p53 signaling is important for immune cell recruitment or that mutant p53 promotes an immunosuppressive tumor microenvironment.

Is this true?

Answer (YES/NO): NO